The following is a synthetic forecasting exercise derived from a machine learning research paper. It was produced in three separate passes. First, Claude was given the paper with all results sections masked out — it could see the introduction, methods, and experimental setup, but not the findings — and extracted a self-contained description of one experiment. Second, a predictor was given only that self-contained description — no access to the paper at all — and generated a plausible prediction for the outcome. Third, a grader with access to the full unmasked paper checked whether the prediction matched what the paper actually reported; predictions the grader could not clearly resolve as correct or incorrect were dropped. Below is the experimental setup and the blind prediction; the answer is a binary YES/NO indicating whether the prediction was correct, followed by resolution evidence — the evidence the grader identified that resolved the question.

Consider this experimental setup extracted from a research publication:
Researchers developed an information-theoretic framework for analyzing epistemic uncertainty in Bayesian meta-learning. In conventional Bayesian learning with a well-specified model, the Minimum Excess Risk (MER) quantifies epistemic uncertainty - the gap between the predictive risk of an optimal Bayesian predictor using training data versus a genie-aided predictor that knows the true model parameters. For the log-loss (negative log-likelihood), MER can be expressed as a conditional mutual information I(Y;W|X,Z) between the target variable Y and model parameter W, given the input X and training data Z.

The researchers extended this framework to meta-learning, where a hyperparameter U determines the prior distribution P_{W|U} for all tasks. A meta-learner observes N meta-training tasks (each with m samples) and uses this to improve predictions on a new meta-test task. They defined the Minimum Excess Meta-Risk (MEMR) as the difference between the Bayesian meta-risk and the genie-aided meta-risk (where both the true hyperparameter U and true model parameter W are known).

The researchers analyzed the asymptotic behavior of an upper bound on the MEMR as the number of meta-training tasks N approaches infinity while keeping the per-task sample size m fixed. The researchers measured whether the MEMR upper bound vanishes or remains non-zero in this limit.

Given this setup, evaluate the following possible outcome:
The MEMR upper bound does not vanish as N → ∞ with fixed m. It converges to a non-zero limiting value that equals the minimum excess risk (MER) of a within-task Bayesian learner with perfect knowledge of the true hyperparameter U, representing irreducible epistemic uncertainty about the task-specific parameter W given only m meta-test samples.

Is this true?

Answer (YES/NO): NO